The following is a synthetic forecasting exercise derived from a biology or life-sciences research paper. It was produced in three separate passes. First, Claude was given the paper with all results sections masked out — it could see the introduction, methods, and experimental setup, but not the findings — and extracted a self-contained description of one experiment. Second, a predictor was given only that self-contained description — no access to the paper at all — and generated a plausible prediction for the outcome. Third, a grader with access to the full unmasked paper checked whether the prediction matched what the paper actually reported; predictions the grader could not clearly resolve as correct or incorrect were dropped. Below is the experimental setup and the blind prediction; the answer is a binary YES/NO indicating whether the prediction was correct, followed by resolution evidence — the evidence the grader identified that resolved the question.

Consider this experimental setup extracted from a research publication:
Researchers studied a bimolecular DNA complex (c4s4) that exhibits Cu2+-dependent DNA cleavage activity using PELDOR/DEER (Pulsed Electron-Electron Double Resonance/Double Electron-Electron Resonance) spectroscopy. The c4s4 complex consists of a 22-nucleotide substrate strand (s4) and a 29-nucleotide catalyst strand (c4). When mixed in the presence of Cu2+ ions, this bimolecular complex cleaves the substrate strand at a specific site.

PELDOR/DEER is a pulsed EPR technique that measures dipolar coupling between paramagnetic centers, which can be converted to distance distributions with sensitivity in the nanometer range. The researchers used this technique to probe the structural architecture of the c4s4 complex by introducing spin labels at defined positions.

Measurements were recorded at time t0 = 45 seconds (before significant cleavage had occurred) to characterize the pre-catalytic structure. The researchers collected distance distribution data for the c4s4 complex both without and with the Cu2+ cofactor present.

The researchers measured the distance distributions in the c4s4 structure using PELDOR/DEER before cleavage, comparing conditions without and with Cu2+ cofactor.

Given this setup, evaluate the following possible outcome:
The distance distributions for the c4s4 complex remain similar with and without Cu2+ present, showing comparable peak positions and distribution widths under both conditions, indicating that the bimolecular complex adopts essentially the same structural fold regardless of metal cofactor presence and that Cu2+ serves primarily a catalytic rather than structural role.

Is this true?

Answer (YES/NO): NO